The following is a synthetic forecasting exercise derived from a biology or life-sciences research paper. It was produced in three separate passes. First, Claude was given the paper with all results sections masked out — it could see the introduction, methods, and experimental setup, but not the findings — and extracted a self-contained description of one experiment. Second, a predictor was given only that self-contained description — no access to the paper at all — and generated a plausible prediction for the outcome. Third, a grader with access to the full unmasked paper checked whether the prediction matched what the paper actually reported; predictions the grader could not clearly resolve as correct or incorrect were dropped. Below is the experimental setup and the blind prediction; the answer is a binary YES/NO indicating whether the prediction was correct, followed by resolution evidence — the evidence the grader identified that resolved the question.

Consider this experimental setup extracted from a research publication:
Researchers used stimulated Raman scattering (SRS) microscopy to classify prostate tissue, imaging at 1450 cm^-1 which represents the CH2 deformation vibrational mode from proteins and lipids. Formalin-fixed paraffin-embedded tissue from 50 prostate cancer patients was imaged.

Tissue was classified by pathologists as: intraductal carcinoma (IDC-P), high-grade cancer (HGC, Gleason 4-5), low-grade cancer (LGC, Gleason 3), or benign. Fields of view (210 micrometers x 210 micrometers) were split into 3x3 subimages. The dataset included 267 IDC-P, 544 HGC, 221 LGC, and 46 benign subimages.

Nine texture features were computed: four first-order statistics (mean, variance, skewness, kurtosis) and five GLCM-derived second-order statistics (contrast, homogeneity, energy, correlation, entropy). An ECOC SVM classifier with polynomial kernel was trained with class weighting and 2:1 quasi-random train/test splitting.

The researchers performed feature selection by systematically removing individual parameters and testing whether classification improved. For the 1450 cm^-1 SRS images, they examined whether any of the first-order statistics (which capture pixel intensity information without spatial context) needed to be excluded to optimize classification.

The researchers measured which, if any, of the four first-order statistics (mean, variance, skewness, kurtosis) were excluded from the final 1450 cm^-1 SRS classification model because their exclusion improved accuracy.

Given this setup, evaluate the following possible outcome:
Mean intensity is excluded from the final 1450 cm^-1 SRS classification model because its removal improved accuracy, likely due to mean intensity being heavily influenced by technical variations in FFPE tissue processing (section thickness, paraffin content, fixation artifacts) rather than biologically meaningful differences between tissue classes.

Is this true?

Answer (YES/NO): NO